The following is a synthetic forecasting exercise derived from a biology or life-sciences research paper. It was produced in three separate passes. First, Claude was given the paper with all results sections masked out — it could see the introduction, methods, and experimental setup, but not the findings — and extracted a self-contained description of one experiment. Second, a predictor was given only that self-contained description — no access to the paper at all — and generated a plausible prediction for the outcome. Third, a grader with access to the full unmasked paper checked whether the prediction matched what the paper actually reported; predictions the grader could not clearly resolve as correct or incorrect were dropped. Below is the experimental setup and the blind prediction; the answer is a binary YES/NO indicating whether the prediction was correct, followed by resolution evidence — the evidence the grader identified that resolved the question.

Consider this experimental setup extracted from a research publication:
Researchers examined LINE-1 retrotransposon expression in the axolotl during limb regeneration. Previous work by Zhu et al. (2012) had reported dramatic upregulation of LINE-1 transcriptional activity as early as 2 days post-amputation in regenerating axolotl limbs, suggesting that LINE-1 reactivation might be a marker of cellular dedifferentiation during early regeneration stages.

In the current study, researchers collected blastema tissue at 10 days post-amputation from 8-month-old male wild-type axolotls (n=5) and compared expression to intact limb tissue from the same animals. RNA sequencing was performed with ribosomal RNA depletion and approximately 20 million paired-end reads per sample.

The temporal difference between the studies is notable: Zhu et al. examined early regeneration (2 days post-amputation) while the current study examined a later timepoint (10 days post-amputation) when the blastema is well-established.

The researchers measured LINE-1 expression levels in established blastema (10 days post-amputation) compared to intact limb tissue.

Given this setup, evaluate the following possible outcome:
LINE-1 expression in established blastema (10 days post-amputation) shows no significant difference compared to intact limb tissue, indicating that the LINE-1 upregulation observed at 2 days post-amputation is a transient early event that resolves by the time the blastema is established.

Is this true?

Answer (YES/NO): YES